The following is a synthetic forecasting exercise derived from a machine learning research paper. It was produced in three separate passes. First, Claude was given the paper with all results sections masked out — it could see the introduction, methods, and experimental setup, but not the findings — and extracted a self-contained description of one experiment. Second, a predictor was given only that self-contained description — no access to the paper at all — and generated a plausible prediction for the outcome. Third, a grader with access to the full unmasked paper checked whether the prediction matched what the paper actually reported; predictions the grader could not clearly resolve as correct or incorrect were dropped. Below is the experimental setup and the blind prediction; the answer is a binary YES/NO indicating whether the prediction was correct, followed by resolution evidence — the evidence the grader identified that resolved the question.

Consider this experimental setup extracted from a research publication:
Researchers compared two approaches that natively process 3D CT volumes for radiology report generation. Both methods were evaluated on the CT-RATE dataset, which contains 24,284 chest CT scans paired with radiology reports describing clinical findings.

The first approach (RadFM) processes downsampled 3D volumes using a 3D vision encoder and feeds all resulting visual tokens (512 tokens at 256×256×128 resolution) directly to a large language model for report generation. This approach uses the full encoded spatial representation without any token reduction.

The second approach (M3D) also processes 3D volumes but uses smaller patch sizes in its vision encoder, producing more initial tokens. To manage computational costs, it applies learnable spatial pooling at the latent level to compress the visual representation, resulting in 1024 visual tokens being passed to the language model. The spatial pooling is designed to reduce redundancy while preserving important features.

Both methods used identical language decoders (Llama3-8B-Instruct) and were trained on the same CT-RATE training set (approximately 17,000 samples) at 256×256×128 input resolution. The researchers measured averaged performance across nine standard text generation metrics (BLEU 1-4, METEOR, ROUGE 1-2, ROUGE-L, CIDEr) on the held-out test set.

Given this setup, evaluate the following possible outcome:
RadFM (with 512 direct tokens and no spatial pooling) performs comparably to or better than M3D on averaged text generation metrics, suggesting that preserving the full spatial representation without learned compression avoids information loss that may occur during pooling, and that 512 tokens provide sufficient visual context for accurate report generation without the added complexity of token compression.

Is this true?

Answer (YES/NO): NO